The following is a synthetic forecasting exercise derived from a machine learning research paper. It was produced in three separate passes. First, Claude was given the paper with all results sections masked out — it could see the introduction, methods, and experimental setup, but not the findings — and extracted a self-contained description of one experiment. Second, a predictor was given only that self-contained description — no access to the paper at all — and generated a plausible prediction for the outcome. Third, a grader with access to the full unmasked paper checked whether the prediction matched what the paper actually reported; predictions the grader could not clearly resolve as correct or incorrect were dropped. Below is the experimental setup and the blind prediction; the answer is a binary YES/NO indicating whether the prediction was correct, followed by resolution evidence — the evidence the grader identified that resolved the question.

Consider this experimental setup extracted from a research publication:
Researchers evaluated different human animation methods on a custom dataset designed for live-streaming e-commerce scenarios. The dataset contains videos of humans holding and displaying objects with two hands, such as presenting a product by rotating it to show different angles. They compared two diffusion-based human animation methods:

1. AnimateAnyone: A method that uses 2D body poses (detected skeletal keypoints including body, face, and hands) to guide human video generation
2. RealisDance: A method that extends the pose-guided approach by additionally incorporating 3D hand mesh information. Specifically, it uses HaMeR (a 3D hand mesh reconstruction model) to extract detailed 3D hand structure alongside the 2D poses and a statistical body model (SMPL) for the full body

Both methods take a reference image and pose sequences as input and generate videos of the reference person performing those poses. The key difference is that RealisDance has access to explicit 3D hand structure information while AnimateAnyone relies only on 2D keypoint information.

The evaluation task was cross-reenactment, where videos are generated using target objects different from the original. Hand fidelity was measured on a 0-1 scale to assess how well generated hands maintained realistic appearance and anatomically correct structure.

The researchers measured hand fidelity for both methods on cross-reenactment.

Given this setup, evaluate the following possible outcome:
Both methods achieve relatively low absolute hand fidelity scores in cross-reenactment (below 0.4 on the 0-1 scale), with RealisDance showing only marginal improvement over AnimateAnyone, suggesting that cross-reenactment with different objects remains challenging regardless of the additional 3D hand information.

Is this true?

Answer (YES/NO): NO